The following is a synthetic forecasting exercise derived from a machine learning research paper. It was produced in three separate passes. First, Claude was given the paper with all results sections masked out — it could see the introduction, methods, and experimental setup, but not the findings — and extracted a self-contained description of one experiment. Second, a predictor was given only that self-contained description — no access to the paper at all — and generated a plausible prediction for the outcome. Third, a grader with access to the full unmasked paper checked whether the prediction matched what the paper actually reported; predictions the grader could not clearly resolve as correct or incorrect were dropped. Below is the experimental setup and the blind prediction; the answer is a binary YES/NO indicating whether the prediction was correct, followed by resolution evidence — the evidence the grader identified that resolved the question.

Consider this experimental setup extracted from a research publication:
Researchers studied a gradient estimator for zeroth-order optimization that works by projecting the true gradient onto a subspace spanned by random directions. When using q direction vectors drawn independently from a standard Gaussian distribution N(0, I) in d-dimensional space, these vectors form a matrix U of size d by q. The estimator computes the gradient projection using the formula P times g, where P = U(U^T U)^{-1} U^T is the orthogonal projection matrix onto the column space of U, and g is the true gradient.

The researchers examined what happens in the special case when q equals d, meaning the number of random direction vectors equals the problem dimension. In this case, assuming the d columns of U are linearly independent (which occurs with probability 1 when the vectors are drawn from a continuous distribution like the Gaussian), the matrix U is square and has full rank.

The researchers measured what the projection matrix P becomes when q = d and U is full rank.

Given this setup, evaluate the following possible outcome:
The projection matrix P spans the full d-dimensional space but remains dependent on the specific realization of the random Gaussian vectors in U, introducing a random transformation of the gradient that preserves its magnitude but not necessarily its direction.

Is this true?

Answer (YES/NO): NO